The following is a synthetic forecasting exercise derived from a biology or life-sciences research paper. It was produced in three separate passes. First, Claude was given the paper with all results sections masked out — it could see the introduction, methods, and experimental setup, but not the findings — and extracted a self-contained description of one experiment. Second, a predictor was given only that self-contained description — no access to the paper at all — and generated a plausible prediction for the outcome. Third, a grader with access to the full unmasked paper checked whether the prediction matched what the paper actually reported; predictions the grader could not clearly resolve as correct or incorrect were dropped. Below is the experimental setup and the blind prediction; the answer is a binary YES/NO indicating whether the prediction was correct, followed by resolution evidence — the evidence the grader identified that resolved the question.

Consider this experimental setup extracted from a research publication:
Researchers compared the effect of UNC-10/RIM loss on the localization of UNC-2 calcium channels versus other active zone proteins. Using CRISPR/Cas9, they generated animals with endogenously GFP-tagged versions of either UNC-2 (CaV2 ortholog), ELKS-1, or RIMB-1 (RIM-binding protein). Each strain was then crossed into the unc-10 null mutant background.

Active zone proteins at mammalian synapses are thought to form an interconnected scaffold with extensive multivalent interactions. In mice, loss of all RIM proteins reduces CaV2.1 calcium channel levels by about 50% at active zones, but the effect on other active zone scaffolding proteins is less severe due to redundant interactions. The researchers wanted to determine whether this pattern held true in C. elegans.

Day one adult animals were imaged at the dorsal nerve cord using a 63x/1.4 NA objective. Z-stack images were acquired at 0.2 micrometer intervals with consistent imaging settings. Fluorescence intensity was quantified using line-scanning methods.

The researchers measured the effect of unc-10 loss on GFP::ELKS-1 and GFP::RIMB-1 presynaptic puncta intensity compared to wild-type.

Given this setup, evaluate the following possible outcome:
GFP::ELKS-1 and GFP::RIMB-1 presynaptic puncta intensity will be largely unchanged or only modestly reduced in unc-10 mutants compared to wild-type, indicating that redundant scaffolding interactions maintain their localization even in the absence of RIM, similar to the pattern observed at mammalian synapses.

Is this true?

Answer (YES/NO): YES